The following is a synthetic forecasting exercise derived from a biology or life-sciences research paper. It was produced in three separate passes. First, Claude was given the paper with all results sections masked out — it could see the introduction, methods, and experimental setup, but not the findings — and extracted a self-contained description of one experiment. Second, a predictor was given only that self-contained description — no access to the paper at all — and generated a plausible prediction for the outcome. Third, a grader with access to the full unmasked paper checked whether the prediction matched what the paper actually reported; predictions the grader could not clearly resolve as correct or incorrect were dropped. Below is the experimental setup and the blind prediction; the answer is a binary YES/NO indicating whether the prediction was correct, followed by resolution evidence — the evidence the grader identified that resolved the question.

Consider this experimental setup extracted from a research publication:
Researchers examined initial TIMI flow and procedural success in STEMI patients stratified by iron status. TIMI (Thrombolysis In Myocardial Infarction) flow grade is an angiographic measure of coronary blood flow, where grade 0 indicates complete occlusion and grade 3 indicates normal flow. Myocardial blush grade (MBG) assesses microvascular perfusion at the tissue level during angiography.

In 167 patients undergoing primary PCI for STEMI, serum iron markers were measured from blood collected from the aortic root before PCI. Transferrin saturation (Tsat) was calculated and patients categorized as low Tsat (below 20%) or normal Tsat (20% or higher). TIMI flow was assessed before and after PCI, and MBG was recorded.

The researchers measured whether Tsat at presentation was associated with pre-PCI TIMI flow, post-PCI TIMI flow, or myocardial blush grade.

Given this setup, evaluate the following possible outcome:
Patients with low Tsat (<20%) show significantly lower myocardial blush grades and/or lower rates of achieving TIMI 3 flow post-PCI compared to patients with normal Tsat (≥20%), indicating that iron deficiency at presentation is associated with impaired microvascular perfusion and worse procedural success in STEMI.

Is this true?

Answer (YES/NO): NO